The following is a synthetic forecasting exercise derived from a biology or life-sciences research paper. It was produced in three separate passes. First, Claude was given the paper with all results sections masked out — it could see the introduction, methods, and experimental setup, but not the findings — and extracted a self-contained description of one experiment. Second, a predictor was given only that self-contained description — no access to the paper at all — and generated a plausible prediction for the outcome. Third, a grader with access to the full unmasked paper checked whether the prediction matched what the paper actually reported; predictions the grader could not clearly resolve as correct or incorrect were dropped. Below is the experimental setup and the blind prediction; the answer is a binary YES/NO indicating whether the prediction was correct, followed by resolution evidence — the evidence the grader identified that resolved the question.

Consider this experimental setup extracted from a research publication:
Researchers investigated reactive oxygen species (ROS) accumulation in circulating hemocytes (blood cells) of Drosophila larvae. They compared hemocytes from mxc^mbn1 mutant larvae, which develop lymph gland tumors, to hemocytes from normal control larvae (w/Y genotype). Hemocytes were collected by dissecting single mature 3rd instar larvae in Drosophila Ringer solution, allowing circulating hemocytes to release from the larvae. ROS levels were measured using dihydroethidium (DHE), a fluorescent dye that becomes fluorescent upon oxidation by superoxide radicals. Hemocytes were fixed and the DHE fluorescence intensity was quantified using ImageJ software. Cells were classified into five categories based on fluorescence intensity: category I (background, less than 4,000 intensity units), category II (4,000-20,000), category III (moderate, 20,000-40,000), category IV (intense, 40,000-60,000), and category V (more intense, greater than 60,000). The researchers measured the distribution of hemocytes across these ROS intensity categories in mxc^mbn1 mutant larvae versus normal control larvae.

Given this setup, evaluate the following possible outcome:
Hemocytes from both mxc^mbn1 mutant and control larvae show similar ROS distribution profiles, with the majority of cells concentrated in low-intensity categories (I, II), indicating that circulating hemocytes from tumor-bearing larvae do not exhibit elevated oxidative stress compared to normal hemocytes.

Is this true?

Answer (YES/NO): NO